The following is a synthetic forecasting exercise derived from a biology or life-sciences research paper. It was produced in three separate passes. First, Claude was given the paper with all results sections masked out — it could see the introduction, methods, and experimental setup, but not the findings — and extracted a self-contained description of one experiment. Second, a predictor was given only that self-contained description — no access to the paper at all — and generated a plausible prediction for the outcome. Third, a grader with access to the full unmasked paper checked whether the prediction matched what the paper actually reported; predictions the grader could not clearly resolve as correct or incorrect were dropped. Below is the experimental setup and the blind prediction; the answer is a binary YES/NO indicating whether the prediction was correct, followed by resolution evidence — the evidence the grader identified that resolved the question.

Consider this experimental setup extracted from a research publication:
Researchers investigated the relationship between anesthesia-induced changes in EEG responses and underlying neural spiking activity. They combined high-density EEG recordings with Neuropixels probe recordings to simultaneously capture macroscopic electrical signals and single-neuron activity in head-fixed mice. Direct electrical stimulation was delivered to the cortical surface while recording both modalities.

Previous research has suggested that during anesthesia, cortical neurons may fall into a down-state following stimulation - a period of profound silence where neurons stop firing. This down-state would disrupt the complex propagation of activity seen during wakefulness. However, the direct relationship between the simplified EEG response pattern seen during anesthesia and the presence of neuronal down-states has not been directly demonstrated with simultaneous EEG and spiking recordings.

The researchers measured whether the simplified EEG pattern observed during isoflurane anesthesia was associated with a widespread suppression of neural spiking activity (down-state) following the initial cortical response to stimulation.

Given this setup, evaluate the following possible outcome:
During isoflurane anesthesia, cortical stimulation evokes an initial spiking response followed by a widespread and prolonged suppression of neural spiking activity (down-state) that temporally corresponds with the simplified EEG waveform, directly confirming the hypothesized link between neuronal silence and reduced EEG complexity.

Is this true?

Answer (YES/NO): NO